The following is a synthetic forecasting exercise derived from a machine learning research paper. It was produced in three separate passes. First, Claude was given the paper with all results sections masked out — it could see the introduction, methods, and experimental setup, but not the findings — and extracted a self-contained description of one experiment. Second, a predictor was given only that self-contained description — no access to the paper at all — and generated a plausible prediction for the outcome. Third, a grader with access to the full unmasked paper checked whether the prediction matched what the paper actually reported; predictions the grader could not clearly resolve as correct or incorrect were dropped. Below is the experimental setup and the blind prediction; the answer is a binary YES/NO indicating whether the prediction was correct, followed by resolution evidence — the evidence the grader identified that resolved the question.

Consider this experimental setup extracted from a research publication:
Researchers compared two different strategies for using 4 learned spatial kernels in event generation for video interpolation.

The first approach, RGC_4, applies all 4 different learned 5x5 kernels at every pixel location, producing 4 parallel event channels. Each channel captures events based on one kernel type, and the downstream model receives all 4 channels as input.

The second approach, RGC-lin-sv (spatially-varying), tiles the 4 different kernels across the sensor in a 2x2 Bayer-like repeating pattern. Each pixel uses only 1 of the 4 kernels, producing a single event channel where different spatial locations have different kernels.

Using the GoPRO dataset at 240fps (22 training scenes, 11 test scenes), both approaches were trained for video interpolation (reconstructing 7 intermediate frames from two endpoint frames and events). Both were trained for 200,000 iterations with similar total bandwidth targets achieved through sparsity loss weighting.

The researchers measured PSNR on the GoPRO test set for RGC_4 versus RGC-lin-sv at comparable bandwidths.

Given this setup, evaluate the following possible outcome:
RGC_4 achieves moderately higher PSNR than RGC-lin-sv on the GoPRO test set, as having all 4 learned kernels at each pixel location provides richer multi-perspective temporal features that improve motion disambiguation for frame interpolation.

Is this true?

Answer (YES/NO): NO